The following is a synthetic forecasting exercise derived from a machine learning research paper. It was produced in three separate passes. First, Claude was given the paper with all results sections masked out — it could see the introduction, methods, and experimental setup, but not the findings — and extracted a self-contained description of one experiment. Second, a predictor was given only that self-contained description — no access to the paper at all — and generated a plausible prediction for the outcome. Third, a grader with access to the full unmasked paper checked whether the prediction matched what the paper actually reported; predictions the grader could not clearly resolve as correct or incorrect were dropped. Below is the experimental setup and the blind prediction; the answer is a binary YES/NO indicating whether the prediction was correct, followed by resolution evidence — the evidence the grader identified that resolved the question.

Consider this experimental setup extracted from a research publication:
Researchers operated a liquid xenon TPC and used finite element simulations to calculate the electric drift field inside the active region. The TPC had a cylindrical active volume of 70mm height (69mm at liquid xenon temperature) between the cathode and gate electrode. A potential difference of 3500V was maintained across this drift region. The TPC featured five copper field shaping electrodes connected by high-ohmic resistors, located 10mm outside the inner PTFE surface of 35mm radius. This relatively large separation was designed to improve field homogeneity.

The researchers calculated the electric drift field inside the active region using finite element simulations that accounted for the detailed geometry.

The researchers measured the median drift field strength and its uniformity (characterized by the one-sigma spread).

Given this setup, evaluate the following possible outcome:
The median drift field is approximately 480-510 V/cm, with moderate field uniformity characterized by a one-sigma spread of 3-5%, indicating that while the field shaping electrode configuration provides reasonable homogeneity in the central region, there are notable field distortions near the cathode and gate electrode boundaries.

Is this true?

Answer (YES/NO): NO